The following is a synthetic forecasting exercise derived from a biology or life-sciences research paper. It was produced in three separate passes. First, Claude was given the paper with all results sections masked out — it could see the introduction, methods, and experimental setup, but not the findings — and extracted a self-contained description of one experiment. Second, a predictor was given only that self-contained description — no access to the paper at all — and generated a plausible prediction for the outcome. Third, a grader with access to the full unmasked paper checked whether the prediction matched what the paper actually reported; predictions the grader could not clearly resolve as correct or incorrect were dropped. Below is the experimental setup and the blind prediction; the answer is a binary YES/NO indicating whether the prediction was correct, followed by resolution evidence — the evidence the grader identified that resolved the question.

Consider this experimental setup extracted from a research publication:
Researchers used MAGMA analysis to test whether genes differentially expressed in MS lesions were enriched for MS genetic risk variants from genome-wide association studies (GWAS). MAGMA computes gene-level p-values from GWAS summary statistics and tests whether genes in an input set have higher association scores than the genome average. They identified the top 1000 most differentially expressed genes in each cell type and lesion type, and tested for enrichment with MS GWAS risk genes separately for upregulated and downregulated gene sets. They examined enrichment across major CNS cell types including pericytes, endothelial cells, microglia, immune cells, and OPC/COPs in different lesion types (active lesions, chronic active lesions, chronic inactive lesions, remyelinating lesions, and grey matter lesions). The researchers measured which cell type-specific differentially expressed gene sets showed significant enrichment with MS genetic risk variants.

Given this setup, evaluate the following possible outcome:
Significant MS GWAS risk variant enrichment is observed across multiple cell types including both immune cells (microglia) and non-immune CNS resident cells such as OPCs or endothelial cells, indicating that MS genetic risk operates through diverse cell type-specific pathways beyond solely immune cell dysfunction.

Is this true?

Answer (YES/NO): YES